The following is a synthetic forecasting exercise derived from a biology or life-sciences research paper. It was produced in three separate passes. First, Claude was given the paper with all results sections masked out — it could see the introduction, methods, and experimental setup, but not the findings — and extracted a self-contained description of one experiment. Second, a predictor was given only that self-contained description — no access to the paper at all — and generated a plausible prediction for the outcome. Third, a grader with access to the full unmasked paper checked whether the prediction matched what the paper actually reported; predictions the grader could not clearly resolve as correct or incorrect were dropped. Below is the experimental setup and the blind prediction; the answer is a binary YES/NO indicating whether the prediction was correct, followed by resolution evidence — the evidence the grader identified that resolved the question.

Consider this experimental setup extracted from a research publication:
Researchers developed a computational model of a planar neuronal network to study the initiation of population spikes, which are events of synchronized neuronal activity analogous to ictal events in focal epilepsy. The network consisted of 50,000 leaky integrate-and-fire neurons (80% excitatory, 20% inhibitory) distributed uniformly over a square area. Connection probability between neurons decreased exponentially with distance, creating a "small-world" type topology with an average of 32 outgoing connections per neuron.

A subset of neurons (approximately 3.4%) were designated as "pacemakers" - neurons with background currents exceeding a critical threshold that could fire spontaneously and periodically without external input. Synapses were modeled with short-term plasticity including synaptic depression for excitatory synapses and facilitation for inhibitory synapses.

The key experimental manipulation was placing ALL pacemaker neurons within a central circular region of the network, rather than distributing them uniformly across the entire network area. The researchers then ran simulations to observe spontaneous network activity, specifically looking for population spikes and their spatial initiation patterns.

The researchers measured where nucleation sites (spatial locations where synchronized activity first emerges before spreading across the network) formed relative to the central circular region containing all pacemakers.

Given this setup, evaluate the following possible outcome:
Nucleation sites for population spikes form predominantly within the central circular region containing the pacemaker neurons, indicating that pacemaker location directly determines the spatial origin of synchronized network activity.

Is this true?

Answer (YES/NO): NO